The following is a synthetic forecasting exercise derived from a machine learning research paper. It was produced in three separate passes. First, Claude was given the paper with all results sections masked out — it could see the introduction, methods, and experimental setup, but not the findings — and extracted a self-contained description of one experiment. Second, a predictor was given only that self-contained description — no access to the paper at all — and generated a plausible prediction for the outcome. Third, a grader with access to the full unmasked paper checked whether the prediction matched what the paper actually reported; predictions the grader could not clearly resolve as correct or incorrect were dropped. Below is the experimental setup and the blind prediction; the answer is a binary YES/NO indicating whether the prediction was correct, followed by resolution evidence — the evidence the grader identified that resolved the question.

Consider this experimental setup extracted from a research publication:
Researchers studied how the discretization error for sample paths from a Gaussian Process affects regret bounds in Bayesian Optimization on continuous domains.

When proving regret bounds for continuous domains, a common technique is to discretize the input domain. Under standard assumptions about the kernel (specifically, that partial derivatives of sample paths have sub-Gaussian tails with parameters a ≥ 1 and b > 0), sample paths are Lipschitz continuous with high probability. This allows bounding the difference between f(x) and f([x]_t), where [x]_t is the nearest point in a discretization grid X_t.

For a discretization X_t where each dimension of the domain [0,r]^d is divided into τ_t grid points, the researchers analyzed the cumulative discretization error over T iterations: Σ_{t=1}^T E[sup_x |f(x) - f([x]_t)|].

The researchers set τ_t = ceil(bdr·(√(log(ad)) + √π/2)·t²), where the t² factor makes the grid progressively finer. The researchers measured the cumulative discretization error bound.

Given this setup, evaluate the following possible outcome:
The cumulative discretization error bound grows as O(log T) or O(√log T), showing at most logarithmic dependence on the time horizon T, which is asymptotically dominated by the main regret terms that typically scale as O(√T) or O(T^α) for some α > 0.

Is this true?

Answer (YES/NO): NO